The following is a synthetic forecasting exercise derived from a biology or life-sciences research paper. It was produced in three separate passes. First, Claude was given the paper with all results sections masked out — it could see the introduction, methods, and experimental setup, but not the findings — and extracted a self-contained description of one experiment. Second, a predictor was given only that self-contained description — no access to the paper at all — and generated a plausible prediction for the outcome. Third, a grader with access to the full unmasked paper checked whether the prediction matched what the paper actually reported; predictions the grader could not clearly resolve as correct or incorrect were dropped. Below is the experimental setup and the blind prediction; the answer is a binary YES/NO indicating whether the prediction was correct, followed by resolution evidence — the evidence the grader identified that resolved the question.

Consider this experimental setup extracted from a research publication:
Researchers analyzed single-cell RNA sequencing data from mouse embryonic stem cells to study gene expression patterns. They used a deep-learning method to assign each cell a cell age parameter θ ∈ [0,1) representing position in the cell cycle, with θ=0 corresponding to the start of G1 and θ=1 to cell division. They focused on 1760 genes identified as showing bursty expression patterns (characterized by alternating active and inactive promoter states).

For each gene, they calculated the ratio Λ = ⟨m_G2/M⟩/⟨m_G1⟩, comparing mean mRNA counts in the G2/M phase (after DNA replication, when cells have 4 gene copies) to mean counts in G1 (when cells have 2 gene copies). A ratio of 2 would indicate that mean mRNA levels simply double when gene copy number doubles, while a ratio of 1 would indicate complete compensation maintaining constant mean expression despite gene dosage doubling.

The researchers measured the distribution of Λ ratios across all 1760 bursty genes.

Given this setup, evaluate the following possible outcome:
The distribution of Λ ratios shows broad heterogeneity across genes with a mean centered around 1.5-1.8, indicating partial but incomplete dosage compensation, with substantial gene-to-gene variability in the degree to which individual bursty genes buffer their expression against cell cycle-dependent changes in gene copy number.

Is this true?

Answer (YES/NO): NO